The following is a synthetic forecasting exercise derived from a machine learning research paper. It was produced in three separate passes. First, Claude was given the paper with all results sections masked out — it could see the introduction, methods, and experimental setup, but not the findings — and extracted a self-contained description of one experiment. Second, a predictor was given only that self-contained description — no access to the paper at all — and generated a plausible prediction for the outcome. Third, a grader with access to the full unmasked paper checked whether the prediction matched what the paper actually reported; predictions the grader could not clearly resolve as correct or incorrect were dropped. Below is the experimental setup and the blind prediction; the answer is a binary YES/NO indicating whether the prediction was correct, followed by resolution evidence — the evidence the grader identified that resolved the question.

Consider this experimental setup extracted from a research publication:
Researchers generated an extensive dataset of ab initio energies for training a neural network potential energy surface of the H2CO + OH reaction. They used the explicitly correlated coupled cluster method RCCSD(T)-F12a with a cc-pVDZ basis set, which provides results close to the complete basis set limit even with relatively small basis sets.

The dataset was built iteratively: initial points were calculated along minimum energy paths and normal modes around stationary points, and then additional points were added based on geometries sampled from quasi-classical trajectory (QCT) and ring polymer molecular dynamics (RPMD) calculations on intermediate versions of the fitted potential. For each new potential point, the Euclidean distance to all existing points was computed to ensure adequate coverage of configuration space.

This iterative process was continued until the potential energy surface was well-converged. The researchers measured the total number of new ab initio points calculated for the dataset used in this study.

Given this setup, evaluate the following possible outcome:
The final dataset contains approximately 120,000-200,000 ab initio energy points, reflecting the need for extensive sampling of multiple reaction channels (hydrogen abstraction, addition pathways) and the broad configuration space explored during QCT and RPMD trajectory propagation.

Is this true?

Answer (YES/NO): YES